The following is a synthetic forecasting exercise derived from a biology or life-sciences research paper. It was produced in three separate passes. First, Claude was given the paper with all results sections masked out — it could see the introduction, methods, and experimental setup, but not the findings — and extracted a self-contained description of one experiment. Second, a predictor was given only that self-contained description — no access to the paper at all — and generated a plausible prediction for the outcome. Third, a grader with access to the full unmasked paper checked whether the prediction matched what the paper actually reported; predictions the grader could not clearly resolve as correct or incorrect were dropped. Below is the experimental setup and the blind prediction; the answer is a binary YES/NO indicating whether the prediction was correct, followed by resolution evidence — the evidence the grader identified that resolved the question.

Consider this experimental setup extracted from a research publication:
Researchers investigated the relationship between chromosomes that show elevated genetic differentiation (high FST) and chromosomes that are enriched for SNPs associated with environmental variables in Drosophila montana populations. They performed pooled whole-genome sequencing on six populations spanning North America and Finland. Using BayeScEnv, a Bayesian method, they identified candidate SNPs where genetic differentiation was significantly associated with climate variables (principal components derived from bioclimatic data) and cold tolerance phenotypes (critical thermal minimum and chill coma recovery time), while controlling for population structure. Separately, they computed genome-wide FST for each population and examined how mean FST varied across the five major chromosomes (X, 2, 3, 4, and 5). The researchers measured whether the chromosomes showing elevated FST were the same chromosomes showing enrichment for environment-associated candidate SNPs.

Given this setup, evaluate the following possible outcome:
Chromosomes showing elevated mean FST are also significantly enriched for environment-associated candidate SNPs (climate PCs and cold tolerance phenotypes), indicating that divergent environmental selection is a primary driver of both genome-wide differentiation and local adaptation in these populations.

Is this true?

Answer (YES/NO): YES